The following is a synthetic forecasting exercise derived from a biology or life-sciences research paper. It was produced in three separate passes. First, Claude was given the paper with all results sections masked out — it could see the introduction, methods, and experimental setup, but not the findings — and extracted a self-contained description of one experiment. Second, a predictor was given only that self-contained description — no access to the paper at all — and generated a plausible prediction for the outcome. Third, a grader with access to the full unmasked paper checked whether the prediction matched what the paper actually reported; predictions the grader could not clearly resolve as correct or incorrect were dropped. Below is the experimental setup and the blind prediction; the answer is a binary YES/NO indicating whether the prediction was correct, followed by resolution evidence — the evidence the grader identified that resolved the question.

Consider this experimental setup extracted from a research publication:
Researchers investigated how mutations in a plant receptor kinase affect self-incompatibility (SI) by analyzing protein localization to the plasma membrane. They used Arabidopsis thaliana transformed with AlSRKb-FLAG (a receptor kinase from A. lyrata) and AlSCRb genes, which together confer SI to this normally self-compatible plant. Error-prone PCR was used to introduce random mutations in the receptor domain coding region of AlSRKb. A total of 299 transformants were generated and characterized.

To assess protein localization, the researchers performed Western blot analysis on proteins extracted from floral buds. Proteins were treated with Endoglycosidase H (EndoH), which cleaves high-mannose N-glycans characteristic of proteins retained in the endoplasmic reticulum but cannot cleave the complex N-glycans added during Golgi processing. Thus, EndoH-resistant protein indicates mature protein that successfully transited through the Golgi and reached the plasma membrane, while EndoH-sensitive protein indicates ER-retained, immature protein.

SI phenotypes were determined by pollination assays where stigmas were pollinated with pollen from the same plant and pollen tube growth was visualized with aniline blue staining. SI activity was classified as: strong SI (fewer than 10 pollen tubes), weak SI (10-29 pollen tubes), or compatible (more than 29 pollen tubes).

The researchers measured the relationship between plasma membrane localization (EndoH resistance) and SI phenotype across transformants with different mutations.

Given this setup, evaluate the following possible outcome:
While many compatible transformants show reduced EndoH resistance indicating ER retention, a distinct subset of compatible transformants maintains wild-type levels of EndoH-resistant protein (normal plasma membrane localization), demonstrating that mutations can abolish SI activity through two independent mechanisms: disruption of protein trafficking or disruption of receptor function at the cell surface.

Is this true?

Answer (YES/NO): NO